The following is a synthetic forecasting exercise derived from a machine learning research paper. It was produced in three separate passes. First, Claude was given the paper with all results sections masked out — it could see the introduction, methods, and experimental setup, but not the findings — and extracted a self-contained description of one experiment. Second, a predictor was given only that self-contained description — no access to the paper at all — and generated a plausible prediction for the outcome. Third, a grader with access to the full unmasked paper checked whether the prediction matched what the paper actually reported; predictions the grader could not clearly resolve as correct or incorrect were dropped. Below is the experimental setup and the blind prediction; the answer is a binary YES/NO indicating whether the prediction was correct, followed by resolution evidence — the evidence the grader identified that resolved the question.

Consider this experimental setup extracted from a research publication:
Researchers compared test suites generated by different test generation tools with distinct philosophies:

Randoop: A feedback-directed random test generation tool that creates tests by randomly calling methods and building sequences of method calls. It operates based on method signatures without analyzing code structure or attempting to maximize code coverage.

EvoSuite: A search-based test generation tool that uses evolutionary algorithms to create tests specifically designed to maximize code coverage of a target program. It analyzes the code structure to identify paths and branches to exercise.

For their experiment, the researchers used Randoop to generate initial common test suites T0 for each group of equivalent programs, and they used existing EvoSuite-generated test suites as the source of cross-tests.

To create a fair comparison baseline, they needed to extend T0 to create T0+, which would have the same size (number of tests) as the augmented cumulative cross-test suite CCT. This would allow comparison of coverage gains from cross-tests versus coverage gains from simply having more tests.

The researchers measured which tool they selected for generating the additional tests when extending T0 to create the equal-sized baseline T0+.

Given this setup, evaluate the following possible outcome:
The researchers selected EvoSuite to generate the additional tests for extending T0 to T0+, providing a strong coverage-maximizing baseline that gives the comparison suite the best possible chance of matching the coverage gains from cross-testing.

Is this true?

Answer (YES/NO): NO